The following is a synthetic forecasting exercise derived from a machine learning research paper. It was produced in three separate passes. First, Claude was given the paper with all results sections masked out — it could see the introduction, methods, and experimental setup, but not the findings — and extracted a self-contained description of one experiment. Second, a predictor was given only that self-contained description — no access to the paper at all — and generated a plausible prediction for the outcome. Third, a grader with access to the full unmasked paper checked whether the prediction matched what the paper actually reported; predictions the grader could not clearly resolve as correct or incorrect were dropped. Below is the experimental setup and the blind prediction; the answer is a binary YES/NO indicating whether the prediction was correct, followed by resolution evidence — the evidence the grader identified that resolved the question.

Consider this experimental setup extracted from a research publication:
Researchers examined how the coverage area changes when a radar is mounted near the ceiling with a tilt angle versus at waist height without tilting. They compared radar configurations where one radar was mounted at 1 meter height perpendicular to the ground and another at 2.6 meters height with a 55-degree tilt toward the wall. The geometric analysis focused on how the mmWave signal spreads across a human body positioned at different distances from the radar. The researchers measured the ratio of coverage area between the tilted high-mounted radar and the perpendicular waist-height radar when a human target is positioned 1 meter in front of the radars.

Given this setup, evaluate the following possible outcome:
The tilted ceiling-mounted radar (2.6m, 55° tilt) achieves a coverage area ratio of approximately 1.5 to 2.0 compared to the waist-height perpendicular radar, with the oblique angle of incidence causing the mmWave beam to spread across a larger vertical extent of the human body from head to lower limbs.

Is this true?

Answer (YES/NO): YES